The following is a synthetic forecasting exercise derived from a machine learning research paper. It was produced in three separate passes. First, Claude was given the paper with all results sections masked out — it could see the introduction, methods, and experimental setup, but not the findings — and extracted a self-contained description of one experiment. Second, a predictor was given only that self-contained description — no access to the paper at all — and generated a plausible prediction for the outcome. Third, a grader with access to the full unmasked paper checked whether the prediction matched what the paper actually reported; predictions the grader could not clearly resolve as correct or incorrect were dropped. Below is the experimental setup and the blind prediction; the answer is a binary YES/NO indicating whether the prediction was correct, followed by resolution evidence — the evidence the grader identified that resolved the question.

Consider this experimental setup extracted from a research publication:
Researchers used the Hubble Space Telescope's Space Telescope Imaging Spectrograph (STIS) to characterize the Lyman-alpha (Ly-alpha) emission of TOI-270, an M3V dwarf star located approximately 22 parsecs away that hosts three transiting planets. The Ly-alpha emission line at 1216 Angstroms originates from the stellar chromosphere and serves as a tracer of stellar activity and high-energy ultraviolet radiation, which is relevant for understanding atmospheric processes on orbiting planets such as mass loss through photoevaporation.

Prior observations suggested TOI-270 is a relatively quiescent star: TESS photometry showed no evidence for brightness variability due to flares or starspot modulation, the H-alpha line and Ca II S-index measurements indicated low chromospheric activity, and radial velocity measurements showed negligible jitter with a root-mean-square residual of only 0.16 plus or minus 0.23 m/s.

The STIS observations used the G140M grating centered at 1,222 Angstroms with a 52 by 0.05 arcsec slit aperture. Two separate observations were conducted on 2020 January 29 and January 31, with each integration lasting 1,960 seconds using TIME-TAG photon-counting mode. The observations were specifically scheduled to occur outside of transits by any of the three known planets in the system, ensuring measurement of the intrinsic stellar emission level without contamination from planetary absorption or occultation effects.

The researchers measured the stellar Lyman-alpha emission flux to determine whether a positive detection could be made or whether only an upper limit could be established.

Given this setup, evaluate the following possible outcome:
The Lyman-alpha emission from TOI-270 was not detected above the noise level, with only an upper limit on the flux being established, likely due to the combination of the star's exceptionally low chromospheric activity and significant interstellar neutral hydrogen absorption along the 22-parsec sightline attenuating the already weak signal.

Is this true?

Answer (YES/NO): YES